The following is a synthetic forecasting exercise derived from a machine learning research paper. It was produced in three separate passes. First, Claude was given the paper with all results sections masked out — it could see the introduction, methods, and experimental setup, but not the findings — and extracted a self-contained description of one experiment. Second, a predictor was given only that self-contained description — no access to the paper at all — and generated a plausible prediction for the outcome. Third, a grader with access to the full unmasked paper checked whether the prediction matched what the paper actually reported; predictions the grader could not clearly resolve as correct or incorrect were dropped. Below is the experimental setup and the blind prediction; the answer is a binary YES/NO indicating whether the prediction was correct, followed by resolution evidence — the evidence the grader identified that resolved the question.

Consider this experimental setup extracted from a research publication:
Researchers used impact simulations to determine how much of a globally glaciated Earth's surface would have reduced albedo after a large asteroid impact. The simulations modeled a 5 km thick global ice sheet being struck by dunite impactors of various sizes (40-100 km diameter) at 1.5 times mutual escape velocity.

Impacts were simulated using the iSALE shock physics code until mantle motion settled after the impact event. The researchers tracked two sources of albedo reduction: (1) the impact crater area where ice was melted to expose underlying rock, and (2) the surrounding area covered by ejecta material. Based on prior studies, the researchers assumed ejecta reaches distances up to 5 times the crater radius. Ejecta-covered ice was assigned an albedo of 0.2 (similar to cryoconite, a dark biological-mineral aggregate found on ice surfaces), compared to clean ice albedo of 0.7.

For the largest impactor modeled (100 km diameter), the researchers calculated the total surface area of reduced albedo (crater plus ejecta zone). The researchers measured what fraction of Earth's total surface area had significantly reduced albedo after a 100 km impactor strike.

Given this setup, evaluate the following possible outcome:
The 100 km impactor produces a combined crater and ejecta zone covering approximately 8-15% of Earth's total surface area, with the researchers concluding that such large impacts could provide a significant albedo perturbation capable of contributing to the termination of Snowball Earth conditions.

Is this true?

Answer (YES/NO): NO